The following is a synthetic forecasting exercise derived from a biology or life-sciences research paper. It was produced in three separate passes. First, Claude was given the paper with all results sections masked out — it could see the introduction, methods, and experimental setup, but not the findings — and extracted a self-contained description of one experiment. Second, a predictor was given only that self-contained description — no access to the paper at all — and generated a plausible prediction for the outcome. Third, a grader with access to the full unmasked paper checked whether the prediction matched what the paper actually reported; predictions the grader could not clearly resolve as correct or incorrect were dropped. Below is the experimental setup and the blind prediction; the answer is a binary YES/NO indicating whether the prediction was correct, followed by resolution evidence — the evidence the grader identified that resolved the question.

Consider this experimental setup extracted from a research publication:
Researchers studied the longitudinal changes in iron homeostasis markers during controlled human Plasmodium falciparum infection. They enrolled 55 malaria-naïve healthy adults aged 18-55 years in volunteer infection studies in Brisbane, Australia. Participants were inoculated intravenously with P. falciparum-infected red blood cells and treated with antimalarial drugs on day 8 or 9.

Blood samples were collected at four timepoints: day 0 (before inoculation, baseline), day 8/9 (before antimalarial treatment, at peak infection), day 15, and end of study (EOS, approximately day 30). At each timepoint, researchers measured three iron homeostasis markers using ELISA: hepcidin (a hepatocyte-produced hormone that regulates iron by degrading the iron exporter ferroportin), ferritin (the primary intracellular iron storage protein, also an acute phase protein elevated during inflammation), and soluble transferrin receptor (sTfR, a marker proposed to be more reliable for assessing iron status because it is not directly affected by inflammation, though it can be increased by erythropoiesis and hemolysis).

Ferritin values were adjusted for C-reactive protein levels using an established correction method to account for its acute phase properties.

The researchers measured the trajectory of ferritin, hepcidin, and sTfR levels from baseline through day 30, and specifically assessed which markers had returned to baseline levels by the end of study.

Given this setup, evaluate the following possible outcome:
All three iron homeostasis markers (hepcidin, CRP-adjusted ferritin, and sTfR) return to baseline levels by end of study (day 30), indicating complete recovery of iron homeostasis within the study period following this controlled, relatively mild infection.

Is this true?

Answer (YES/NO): NO